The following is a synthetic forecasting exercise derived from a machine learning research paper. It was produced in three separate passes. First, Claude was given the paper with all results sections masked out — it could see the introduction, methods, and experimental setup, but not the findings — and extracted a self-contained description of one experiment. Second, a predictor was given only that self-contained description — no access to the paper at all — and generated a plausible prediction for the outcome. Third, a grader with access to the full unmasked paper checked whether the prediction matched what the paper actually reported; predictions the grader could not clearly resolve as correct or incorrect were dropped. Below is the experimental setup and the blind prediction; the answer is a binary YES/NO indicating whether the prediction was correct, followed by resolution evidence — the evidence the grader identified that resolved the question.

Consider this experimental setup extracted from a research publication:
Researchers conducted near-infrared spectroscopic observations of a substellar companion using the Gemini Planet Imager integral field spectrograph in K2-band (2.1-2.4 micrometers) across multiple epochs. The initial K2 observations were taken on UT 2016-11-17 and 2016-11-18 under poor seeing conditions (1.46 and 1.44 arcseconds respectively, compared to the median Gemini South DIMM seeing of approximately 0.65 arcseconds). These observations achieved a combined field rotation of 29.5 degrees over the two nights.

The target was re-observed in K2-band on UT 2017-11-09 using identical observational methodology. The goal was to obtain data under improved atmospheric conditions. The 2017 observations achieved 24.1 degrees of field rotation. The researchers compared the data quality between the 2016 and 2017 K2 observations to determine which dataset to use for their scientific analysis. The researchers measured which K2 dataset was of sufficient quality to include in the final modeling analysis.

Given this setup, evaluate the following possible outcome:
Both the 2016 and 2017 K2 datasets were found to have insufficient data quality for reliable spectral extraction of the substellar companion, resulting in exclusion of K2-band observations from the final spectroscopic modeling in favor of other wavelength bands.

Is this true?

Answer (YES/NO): NO